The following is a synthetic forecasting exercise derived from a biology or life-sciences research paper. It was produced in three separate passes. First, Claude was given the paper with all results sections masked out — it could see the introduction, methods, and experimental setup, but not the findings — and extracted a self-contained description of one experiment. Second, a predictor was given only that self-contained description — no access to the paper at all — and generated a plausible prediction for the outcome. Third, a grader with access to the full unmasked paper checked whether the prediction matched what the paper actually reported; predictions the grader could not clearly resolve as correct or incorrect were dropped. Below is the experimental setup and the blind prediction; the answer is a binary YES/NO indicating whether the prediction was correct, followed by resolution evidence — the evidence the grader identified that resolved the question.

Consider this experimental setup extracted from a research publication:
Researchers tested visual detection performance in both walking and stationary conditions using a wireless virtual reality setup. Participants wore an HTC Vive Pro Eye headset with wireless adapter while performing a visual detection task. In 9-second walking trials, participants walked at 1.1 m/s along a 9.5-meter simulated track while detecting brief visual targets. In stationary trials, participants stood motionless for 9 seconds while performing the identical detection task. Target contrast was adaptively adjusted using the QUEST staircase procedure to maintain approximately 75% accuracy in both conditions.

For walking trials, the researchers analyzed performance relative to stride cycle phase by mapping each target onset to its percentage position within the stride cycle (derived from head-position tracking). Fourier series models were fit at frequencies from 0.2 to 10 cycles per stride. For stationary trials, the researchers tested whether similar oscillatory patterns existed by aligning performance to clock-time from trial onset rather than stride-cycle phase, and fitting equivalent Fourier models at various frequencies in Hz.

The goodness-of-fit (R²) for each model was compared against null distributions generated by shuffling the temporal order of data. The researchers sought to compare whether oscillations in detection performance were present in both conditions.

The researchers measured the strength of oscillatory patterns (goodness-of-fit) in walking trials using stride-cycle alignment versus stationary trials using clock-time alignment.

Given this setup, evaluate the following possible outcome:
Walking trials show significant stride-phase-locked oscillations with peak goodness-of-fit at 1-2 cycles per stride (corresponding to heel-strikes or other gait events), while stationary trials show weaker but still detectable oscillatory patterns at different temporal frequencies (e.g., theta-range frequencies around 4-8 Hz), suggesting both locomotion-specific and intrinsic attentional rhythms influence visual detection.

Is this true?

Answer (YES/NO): NO